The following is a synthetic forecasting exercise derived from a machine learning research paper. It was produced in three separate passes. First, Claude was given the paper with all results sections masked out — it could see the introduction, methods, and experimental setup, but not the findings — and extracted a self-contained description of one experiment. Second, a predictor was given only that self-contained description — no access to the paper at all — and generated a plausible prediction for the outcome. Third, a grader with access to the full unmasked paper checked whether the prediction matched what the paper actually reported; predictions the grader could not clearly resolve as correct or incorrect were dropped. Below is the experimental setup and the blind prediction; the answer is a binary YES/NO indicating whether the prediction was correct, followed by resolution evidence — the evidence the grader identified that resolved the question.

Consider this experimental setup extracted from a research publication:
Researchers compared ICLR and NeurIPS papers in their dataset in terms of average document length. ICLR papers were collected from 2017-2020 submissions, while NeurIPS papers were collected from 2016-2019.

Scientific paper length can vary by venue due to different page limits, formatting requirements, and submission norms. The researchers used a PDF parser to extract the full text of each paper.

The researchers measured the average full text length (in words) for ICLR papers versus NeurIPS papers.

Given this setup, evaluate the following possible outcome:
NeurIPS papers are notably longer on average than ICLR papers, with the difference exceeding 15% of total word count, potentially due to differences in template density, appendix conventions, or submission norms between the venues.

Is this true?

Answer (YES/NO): NO